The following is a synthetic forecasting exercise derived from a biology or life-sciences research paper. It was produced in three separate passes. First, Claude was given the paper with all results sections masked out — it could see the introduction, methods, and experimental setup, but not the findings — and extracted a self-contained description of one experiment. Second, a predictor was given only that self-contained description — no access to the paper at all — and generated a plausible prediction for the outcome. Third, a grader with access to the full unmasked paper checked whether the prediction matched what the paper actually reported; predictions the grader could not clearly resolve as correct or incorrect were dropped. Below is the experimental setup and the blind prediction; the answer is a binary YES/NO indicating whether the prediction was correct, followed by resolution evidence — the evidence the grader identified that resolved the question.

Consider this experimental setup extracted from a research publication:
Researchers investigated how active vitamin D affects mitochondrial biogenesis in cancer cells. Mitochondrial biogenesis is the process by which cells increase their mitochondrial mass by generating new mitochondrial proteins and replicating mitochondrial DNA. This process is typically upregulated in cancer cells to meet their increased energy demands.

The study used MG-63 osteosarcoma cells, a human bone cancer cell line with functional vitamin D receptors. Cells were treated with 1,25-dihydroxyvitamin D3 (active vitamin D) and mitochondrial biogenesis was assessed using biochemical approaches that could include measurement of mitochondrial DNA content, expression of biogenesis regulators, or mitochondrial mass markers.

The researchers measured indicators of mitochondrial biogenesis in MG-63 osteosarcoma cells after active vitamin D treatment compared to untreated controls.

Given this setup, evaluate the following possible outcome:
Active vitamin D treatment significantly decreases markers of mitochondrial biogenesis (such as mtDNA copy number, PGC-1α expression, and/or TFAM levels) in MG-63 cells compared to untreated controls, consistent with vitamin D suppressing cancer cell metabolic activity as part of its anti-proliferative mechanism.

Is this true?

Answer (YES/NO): YES